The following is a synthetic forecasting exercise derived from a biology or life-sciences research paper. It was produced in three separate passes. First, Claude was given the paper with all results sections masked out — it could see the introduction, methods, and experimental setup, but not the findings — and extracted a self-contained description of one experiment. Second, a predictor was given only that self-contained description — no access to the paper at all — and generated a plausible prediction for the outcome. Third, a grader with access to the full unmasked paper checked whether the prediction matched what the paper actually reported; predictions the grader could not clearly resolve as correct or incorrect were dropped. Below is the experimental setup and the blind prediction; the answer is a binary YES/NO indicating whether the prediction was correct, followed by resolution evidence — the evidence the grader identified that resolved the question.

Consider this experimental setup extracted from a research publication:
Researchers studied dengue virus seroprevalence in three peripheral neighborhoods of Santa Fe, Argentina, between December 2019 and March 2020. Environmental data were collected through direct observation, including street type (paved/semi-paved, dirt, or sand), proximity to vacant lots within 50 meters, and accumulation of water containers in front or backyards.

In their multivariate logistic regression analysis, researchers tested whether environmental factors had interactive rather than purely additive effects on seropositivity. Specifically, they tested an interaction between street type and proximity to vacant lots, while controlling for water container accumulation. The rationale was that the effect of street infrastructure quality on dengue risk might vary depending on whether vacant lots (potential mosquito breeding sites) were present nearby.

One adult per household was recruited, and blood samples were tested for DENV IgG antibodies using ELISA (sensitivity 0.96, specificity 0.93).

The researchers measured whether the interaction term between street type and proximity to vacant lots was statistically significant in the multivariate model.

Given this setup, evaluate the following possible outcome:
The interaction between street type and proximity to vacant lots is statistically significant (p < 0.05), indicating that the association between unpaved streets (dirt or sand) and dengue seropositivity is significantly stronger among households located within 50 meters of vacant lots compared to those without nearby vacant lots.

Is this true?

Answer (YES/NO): NO